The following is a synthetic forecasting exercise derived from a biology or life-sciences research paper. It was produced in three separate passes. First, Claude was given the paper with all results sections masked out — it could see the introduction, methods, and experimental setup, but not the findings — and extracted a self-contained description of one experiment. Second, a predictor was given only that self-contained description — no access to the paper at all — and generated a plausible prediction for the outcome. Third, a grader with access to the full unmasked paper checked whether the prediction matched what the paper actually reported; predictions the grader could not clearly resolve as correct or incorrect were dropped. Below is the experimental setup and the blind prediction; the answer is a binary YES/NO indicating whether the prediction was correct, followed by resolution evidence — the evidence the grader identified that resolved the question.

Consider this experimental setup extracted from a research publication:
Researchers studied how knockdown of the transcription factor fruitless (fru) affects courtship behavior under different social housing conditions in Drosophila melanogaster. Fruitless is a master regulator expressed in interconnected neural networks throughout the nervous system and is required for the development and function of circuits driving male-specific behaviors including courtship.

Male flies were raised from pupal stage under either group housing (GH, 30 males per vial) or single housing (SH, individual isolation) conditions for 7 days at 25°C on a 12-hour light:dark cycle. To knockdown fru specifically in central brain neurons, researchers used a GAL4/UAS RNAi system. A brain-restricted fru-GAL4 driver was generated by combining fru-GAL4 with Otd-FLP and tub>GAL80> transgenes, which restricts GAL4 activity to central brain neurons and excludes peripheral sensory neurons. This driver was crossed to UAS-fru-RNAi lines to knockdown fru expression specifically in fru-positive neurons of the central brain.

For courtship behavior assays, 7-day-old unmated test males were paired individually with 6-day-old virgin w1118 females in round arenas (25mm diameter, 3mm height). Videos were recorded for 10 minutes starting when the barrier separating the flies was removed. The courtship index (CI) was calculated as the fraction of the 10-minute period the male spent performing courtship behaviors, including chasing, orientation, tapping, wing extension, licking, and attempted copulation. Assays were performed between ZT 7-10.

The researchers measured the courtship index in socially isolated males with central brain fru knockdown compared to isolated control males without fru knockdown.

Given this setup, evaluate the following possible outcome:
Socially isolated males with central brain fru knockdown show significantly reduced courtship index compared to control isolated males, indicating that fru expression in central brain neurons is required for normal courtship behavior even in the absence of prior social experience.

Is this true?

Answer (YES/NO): YES